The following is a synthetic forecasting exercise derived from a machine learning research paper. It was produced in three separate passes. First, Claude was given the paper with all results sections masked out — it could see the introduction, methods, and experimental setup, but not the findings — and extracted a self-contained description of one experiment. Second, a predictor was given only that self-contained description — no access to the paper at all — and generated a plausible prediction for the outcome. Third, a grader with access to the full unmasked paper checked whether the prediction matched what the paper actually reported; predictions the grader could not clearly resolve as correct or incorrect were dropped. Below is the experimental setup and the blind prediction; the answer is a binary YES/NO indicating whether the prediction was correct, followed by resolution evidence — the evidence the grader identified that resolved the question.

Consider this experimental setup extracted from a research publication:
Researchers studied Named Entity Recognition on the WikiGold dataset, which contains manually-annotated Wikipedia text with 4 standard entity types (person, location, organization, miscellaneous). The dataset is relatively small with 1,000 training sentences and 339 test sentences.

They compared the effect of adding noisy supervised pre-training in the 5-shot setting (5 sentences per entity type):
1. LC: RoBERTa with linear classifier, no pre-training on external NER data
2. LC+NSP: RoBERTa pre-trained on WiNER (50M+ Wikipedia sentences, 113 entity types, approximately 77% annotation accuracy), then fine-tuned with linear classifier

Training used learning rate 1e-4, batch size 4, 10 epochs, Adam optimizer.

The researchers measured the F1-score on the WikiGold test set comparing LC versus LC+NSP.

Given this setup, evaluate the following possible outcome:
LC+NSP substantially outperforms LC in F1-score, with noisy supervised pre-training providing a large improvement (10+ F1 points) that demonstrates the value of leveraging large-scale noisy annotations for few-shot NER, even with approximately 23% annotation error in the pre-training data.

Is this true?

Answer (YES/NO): YES